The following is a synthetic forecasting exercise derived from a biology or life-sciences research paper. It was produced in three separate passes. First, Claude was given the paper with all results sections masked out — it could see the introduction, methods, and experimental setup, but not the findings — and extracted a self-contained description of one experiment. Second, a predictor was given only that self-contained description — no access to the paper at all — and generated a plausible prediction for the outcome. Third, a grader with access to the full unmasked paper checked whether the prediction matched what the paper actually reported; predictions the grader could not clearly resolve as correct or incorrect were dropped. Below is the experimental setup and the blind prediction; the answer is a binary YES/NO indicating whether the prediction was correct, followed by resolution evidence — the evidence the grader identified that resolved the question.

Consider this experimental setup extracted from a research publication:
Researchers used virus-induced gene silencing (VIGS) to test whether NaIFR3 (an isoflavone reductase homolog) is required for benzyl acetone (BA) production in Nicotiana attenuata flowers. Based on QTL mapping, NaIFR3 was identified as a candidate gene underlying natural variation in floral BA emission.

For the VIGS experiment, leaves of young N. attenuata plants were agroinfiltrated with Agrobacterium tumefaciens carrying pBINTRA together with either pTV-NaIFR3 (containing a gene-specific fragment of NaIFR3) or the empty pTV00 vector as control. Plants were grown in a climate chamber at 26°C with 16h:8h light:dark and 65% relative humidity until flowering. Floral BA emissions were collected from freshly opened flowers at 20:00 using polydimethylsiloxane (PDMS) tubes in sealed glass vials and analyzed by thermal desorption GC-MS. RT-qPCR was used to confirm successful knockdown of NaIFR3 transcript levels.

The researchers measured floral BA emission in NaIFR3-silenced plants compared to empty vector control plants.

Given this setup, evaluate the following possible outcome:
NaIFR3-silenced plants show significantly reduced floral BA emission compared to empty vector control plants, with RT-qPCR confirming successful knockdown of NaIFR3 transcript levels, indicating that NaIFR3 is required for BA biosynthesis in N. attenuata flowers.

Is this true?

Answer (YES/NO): YES